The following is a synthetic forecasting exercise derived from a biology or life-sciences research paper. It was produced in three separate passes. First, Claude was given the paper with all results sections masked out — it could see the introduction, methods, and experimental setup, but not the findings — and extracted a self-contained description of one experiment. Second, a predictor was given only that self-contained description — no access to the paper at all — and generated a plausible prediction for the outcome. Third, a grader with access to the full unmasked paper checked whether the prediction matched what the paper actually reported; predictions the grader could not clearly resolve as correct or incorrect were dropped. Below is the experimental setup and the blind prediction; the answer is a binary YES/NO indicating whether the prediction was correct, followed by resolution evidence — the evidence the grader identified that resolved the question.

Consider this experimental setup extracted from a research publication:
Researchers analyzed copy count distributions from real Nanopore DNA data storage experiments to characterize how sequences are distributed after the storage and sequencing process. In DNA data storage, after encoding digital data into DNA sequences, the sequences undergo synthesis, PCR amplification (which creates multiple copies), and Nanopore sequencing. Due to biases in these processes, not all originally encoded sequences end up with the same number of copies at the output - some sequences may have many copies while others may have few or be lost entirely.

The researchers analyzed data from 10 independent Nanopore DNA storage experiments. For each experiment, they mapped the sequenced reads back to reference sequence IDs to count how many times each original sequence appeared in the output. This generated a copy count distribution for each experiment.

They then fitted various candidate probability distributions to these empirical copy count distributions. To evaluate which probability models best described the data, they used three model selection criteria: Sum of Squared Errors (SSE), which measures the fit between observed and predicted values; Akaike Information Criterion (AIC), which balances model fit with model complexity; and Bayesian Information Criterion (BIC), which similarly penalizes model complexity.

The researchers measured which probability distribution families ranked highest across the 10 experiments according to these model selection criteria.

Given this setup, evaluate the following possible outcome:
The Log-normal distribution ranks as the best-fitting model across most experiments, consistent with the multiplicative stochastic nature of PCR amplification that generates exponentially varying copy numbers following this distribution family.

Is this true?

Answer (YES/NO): NO